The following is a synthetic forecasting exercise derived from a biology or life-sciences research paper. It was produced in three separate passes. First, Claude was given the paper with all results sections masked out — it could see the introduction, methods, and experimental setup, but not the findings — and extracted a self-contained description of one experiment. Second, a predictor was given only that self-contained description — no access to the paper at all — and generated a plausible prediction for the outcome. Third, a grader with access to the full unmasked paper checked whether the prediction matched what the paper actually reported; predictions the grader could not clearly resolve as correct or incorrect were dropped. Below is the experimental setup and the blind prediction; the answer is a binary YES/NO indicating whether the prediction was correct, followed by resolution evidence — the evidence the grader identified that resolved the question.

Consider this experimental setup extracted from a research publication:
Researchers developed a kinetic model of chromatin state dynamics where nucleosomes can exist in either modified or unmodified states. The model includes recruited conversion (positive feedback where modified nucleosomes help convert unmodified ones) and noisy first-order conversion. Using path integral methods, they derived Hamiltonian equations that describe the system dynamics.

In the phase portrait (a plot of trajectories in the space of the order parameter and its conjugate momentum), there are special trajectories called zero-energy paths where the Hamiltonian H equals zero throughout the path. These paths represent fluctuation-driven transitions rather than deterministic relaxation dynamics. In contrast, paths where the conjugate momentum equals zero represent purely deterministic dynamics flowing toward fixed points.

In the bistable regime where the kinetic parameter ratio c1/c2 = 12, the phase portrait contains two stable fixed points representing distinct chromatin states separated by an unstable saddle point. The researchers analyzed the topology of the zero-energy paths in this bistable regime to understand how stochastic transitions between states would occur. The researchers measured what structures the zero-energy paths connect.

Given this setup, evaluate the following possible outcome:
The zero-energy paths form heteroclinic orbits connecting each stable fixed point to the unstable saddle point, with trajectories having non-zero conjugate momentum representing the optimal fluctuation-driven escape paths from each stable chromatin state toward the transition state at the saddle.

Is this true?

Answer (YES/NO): YES